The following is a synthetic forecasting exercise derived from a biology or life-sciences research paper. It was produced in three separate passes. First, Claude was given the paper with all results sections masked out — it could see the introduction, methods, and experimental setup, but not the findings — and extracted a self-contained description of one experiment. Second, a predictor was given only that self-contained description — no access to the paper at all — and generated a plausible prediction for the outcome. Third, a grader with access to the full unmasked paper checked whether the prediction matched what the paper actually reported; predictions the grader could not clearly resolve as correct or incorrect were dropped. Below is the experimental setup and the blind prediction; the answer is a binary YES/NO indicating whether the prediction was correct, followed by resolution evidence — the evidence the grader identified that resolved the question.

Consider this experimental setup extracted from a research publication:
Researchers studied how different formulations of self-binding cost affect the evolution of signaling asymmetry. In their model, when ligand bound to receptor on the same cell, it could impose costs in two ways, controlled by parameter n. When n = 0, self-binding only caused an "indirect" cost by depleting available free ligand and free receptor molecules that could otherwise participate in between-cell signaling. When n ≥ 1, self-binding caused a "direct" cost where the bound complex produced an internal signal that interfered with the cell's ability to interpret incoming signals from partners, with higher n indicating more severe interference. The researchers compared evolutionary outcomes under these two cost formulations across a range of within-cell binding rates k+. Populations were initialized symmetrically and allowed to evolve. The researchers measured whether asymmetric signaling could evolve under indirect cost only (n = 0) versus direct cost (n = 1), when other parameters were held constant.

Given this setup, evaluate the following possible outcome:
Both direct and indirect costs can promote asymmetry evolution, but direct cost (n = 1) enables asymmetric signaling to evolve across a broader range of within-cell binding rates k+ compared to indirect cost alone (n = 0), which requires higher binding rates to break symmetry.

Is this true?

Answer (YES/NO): YES